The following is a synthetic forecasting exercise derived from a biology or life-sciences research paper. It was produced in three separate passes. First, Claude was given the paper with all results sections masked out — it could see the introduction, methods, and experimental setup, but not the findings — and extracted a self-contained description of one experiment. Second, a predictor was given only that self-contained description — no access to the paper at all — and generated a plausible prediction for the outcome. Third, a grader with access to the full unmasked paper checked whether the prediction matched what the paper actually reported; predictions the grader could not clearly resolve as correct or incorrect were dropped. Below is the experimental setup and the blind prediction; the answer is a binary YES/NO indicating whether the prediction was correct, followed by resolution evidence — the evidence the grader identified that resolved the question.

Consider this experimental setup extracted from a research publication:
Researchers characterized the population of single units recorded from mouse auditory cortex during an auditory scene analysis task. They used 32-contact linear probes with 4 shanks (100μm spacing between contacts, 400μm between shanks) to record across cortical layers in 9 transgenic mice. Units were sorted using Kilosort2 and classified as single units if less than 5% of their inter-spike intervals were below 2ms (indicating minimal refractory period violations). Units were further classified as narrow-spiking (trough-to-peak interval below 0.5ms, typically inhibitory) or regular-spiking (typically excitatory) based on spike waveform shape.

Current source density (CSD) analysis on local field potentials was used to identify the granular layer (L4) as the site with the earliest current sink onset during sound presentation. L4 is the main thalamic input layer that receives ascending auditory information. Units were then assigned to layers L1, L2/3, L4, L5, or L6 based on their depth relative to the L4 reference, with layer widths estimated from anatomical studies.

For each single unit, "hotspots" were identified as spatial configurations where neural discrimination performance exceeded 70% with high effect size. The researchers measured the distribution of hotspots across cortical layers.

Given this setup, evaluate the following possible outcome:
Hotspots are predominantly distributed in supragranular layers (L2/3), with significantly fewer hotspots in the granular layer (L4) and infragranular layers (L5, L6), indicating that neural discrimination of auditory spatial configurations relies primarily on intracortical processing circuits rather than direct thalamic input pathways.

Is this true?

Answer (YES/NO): NO